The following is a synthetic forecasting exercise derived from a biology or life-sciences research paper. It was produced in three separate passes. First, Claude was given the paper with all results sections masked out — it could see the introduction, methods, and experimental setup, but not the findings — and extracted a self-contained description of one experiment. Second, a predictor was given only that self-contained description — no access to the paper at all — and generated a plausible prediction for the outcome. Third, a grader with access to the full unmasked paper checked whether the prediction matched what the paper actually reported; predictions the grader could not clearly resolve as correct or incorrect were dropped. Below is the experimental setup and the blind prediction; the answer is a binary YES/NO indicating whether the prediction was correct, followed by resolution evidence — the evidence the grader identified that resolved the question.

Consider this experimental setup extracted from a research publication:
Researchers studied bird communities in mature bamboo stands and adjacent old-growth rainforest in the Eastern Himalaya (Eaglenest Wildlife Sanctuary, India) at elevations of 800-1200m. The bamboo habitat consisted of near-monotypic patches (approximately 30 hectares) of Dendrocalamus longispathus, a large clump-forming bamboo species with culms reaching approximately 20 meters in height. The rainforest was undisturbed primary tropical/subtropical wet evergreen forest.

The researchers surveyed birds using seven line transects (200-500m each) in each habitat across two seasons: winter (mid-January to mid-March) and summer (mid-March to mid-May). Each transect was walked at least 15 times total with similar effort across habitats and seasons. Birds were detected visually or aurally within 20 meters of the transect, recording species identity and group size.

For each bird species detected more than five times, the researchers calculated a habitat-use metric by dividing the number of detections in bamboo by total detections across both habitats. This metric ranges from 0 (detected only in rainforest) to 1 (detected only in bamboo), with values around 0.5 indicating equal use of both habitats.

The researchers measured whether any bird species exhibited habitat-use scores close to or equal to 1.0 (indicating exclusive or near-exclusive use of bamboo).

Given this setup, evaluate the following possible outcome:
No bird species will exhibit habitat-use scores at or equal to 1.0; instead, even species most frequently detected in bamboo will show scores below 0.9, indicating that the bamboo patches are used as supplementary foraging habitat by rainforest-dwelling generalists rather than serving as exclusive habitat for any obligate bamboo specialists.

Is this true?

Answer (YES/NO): NO